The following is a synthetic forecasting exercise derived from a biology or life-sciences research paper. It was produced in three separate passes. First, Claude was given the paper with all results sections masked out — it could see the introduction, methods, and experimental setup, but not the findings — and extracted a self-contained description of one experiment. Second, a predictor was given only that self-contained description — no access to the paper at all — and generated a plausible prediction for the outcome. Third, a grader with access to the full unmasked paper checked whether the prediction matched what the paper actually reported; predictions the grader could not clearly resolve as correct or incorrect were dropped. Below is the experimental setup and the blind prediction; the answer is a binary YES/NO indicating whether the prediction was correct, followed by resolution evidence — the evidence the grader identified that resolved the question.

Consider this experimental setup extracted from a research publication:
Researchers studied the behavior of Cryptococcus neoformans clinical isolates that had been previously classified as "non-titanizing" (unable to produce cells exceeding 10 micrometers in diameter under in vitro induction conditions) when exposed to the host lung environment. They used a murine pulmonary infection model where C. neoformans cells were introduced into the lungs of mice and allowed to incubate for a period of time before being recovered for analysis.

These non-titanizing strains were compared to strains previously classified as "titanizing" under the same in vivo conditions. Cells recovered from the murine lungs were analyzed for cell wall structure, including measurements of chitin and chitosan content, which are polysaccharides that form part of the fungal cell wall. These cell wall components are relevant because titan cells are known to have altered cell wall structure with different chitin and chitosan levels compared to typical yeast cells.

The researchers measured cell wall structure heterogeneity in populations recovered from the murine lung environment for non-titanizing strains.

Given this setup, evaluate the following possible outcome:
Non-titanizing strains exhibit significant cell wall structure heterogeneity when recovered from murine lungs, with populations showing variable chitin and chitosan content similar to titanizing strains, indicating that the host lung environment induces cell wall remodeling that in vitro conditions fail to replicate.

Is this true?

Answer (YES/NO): NO